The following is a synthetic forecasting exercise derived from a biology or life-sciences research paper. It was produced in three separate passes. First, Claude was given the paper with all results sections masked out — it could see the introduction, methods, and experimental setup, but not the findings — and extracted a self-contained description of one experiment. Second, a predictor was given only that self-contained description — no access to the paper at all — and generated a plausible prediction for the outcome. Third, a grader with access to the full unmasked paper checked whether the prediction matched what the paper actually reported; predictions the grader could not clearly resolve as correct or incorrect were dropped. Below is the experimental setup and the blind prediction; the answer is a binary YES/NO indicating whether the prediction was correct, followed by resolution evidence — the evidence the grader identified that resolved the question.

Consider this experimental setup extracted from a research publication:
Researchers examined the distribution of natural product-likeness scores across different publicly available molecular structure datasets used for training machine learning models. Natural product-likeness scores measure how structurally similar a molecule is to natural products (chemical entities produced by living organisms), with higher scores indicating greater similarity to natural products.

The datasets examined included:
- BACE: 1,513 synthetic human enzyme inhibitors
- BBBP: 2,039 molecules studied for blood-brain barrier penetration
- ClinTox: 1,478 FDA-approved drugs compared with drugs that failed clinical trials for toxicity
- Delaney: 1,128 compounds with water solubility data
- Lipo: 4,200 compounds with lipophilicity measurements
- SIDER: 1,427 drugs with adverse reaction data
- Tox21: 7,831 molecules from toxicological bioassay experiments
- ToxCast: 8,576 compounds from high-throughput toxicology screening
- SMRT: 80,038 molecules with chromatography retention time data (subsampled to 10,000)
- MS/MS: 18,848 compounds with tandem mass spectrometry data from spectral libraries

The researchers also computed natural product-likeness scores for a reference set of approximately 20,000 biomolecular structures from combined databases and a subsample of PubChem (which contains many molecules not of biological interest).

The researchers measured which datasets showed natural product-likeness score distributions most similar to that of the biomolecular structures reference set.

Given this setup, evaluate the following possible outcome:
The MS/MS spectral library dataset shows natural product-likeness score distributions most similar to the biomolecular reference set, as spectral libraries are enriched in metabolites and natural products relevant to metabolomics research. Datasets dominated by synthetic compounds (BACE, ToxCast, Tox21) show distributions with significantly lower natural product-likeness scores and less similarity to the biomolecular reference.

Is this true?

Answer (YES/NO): NO